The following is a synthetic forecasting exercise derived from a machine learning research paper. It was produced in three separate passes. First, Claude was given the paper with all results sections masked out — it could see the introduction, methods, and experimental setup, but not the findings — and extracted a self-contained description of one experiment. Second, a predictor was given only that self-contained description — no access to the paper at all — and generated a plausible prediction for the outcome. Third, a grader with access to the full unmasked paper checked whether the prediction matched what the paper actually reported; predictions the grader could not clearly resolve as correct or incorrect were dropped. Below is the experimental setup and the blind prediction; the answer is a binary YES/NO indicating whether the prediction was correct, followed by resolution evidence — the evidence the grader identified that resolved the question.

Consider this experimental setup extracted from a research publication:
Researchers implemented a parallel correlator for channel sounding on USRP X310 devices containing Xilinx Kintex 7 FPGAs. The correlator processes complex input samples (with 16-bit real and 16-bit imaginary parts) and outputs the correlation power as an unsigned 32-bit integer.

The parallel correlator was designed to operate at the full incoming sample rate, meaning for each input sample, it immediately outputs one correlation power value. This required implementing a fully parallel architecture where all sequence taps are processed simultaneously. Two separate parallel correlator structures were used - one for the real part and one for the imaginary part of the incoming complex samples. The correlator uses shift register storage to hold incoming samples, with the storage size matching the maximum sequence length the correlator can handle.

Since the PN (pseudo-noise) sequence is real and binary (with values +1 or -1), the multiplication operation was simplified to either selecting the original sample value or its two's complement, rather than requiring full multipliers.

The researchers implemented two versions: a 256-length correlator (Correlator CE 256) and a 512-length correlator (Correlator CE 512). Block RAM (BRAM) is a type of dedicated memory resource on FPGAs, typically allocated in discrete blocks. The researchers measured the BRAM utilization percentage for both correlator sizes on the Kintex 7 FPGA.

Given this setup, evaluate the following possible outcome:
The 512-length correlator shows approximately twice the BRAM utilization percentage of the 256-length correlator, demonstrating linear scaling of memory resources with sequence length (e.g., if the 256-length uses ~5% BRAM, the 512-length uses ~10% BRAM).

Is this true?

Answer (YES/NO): NO